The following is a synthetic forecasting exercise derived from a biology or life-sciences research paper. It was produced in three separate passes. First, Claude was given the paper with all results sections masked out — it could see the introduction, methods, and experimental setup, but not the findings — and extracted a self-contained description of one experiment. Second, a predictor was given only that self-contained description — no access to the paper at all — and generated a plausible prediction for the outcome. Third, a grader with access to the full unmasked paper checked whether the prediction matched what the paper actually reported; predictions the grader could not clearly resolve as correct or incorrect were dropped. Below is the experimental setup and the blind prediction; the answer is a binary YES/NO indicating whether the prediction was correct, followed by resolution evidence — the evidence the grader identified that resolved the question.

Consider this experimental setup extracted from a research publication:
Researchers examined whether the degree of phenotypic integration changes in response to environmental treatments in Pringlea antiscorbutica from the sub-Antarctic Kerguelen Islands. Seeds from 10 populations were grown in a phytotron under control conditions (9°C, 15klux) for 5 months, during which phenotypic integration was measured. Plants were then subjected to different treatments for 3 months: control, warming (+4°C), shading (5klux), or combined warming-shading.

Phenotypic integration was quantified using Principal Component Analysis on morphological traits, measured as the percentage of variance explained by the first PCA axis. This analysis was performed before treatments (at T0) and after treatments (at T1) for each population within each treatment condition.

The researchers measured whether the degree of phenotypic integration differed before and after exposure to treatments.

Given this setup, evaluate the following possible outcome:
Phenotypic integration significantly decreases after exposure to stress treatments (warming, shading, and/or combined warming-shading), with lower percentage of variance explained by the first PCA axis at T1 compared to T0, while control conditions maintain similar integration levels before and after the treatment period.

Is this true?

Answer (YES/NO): NO